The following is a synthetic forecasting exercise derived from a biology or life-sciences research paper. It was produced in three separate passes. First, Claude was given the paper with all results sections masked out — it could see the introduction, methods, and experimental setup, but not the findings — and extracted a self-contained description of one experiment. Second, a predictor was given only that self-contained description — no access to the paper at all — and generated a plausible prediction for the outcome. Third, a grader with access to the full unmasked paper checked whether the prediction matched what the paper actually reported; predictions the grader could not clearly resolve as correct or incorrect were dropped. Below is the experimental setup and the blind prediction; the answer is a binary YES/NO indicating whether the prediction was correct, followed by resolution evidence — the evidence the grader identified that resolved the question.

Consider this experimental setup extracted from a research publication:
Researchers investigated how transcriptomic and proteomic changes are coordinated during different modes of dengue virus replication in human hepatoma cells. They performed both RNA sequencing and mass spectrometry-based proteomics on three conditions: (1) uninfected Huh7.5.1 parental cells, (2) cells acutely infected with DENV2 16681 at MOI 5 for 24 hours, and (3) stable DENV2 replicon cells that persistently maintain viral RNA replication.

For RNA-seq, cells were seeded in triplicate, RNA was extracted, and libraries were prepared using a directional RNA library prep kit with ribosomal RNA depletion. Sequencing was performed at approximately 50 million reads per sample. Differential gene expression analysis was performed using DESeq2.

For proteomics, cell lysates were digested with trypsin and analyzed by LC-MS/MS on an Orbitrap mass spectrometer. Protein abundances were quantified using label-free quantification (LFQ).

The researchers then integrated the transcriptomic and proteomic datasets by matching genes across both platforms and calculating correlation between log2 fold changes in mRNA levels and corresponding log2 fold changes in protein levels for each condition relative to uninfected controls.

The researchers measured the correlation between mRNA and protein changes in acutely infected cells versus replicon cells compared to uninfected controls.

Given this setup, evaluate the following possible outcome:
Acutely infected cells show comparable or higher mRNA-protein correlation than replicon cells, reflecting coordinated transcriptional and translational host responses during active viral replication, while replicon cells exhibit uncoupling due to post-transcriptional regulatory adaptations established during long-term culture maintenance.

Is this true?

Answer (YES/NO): NO